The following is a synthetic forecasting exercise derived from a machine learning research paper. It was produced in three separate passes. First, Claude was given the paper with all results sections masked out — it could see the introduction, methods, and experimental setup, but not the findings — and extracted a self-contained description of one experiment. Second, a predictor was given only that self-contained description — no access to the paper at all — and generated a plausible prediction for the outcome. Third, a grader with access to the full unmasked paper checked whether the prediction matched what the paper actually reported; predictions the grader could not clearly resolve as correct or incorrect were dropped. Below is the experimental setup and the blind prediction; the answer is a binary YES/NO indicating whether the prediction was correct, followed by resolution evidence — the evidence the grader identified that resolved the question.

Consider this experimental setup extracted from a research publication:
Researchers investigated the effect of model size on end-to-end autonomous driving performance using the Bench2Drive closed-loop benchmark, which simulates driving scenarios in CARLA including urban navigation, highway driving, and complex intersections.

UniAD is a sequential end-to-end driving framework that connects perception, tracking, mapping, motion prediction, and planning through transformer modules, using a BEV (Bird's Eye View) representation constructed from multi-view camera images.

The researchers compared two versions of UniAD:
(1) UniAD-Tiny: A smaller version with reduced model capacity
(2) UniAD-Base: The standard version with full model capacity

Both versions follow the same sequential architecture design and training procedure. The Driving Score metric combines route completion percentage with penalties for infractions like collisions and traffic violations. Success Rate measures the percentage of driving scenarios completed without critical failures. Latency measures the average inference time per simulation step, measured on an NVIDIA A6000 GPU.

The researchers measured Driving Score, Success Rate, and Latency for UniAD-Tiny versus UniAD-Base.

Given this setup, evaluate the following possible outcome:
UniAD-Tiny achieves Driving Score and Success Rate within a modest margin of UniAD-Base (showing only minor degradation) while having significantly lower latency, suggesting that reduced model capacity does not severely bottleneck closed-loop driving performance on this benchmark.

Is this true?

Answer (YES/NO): NO